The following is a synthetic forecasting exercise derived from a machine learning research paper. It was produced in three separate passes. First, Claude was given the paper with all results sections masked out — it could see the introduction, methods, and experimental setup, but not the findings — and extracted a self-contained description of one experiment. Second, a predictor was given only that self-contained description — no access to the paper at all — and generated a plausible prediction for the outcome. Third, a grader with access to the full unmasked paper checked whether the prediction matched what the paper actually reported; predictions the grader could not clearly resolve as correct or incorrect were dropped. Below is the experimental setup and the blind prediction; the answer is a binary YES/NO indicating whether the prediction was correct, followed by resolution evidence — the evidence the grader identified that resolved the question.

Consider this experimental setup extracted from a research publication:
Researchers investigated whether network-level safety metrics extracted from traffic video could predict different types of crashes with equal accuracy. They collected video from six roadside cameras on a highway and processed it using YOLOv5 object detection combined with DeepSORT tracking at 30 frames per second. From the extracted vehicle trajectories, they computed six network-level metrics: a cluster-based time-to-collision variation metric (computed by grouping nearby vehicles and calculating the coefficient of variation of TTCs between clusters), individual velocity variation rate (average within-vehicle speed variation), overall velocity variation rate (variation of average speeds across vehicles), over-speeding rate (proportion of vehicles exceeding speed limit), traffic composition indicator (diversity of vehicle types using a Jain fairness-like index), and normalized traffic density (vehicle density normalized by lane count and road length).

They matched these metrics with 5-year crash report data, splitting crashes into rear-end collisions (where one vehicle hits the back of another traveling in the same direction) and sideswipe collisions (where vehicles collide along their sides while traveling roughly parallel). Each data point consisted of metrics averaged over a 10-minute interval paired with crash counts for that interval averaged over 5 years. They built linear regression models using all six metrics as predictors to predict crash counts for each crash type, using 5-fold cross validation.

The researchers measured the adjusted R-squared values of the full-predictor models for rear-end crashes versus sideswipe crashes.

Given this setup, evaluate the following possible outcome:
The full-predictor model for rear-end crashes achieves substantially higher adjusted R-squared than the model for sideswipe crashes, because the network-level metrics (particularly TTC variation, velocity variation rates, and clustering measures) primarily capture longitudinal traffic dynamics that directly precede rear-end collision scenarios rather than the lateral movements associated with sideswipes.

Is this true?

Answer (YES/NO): YES